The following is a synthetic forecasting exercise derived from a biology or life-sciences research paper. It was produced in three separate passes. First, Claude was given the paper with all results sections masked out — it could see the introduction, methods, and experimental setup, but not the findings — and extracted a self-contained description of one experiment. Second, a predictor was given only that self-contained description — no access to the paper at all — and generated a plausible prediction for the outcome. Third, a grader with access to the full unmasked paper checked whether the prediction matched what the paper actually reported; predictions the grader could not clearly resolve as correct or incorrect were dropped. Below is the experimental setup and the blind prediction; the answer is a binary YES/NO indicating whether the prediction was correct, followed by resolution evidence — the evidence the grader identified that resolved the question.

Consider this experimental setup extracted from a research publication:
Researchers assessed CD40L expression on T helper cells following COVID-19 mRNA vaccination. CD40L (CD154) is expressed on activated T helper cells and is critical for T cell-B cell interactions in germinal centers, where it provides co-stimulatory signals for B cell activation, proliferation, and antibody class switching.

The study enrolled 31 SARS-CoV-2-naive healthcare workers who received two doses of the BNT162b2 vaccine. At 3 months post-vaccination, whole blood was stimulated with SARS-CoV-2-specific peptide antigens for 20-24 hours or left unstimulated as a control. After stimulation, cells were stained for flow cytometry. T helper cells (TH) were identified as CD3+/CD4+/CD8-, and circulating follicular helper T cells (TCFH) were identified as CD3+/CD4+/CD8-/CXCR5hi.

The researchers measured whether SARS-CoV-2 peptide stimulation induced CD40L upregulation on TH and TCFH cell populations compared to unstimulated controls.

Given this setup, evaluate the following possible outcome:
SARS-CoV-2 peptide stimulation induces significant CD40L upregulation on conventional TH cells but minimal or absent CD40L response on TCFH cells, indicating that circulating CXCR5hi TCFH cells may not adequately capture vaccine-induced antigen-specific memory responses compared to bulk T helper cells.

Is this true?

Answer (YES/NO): NO